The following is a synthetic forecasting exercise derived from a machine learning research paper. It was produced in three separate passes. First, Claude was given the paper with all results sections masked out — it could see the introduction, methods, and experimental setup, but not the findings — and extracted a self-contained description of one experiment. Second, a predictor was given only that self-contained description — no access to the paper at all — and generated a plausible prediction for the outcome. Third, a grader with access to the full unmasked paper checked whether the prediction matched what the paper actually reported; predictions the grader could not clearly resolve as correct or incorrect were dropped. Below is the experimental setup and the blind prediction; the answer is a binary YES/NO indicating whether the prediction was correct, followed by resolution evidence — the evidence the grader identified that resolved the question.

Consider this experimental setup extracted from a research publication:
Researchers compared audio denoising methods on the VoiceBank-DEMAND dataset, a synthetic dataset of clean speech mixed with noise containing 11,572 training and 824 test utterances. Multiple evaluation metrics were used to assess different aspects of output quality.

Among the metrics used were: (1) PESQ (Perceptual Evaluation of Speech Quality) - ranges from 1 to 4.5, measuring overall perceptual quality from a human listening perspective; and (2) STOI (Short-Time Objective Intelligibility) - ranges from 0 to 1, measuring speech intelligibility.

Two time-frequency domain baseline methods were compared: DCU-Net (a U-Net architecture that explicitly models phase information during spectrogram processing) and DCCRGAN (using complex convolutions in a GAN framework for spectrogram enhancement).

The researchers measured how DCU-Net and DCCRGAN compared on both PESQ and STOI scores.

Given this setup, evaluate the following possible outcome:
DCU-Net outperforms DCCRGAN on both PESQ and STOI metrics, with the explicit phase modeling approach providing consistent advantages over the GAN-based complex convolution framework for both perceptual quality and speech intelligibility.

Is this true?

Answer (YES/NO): NO